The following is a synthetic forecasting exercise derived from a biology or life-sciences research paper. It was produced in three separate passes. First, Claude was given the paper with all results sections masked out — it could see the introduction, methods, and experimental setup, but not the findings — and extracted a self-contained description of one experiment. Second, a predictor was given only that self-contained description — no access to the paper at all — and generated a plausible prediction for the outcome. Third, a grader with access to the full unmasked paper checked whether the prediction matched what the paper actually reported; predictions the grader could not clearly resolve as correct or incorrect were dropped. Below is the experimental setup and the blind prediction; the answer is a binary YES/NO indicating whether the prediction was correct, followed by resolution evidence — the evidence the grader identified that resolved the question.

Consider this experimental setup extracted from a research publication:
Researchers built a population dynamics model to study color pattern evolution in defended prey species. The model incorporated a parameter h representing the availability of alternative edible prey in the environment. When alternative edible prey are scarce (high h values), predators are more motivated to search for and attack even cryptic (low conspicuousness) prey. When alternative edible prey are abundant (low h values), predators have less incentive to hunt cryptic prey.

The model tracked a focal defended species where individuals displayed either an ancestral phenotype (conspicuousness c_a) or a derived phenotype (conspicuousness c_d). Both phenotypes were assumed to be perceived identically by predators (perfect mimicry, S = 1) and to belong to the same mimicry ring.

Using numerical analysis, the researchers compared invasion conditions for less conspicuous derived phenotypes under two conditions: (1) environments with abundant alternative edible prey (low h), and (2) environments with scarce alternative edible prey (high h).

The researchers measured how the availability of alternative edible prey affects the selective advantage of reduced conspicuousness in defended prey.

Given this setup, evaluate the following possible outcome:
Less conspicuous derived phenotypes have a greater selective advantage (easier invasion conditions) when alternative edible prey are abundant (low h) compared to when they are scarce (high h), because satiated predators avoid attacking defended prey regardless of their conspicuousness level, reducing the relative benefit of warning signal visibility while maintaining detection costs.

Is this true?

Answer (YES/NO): NO